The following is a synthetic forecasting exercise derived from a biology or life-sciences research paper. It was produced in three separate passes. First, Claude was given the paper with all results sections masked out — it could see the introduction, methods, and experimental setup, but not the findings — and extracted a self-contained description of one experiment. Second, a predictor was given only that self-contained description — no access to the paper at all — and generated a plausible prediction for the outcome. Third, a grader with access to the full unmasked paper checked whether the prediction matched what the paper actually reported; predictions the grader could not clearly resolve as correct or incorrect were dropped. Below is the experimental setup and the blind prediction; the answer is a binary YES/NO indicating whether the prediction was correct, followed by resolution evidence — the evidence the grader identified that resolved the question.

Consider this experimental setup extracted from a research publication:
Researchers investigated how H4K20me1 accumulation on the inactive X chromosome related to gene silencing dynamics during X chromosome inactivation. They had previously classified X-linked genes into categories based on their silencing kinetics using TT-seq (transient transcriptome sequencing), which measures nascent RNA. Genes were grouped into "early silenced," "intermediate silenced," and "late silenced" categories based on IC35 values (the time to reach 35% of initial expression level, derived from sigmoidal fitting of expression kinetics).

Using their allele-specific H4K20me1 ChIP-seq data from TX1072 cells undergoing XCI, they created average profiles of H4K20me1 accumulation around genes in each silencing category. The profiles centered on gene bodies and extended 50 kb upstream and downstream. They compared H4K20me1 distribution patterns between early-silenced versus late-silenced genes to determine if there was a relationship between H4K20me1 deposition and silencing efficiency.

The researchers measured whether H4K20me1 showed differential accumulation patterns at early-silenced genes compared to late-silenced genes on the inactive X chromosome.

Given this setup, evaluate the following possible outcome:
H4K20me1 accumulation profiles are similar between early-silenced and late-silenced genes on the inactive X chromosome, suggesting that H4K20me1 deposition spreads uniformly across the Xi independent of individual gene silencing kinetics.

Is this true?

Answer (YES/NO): NO